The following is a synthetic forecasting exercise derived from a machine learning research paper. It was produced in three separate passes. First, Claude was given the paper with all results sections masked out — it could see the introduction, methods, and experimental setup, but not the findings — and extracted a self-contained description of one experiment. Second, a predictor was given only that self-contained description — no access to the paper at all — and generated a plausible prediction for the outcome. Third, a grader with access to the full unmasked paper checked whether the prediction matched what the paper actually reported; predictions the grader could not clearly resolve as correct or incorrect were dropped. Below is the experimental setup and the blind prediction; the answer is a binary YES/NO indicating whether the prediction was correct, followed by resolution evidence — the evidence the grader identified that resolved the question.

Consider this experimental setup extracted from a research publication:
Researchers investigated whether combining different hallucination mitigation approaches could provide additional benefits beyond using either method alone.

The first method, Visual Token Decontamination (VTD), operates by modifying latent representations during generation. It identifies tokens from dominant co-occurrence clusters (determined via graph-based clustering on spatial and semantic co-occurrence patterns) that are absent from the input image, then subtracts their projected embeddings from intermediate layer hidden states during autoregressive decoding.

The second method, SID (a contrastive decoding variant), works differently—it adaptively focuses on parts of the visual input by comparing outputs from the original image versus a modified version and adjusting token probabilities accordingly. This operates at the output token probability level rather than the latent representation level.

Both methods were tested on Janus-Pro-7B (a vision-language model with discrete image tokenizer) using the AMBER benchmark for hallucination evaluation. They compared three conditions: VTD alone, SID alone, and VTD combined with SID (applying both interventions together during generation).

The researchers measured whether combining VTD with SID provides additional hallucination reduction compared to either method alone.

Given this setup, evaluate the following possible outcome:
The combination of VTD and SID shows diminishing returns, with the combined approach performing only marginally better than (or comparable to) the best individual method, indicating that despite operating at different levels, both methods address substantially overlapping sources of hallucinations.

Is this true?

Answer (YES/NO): NO